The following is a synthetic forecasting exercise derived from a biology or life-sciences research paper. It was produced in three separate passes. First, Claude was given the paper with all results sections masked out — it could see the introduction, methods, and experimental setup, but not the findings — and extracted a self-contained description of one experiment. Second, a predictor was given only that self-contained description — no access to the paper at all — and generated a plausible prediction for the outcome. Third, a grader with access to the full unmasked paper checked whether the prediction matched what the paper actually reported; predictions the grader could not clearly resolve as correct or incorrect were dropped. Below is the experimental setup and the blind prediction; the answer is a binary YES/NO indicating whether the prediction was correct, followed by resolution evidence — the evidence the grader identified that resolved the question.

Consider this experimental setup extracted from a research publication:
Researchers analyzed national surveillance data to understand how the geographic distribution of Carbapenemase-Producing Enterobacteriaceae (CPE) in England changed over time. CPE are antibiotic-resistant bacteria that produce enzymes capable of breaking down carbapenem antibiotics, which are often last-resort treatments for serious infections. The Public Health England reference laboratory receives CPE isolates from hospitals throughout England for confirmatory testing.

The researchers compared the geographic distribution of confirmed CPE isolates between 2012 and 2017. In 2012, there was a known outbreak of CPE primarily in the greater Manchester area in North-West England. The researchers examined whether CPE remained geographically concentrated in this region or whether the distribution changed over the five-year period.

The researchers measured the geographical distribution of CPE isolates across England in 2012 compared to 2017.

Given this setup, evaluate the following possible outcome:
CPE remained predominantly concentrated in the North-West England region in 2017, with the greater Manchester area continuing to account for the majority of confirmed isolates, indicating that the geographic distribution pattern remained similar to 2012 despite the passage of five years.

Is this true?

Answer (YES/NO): NO